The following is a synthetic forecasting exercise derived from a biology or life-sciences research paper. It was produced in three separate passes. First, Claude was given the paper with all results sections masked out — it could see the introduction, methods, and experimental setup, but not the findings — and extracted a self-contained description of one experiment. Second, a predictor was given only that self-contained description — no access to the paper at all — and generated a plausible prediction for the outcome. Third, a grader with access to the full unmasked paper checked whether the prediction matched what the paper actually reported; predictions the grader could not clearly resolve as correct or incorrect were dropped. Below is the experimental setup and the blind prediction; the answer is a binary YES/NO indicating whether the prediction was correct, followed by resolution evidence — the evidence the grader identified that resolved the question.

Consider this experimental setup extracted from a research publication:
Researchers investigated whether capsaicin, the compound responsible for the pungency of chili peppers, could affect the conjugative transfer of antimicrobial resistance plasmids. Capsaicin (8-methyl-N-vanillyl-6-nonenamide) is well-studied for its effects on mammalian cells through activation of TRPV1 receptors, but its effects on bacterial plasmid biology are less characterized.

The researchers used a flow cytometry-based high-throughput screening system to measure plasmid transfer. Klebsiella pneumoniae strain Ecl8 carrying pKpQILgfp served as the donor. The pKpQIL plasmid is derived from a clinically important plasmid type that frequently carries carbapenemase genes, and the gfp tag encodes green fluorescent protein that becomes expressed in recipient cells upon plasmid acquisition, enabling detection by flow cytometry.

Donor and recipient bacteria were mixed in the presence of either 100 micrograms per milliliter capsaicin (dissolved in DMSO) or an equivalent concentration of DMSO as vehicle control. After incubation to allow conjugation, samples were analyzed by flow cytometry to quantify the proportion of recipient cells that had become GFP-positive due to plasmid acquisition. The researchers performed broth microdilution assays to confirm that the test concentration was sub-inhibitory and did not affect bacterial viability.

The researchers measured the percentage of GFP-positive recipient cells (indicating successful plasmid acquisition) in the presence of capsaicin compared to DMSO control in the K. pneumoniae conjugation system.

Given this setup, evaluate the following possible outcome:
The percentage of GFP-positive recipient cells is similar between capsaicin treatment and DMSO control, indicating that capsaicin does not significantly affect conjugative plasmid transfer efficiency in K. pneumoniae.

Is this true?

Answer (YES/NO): NO